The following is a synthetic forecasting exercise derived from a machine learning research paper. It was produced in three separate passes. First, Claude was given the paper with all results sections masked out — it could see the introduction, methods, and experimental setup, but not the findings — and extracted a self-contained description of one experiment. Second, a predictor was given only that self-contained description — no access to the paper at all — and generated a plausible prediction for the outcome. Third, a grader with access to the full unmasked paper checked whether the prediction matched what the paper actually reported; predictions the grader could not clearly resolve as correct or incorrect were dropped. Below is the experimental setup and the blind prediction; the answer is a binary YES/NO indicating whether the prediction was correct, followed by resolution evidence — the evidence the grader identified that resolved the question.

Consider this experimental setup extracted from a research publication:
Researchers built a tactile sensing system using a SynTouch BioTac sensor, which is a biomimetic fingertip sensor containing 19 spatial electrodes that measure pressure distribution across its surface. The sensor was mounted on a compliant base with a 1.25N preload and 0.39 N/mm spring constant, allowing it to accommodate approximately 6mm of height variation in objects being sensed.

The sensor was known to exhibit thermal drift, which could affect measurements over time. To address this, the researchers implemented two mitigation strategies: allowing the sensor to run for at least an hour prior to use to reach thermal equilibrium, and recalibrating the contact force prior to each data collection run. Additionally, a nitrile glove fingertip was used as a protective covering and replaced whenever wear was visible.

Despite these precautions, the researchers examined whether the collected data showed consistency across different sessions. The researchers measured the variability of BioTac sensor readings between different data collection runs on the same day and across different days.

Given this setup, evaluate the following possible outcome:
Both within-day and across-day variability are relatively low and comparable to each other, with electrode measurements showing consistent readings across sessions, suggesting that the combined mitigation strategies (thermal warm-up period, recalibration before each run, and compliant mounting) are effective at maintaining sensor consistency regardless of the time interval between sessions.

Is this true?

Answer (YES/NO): NO